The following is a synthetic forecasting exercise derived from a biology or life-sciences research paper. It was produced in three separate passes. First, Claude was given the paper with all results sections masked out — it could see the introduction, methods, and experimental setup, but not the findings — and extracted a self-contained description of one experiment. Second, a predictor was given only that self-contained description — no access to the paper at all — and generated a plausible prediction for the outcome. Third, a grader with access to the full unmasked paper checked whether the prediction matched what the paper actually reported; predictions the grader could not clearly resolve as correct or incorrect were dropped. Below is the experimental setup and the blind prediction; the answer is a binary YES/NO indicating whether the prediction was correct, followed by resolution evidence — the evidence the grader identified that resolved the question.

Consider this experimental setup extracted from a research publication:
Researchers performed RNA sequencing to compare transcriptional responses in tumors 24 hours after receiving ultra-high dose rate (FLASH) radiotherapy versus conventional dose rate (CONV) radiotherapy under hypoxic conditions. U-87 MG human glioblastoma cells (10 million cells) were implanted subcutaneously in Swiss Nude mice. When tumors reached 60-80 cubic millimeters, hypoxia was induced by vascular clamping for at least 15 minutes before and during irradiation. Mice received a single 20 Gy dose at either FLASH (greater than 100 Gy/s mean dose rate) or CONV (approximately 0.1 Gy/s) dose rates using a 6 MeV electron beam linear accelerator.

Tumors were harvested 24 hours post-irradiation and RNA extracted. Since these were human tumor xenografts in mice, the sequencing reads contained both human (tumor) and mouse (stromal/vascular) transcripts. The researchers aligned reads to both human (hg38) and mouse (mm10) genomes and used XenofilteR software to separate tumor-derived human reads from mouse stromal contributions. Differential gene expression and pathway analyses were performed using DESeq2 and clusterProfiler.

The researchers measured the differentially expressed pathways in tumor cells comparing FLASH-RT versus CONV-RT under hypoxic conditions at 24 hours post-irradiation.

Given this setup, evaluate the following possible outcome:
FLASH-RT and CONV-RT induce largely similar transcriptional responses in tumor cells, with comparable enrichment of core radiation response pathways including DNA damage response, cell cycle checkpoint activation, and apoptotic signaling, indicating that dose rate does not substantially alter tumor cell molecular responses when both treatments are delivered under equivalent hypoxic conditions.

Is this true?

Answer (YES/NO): NO